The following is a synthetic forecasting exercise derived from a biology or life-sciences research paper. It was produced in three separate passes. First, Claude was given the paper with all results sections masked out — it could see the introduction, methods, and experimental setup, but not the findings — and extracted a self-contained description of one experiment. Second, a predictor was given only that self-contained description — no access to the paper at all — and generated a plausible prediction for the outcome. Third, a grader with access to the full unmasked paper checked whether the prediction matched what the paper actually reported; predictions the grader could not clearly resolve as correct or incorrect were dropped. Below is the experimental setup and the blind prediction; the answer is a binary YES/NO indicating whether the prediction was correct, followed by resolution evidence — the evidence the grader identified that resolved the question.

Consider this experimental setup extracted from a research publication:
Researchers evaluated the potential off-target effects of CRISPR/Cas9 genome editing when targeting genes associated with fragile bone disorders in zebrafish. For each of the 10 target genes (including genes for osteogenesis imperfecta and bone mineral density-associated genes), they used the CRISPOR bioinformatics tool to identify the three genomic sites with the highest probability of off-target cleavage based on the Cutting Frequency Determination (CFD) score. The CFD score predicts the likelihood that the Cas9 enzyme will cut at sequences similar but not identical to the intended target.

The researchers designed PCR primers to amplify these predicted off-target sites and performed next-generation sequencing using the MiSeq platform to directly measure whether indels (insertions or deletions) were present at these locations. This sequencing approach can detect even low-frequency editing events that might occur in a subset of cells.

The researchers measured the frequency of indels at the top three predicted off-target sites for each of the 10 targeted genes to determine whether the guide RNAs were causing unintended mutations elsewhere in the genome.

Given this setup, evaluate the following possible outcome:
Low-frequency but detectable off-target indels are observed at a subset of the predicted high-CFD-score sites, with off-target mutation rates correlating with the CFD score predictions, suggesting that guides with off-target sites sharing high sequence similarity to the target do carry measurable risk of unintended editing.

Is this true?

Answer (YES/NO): NO